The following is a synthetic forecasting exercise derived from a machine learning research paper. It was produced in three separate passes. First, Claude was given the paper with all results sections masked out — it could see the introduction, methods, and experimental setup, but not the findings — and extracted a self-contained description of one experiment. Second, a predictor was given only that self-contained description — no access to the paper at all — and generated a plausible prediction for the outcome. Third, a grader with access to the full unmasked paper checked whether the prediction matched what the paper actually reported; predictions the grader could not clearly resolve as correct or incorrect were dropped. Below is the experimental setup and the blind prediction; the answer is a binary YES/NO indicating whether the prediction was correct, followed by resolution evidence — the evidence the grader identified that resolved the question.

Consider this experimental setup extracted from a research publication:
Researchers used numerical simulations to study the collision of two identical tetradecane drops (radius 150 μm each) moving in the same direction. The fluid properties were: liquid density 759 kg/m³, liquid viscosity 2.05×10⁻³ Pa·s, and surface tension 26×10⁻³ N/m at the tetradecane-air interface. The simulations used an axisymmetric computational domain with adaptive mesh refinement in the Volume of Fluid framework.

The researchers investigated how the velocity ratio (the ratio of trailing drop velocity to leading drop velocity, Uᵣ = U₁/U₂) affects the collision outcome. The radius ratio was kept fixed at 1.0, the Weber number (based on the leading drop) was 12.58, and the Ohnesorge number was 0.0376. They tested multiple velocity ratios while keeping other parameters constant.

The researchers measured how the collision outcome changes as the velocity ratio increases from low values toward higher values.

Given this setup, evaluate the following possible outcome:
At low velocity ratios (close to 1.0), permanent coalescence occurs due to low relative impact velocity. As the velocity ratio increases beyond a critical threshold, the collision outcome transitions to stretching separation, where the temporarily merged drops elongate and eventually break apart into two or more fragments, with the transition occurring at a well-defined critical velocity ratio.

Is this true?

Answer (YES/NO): YES